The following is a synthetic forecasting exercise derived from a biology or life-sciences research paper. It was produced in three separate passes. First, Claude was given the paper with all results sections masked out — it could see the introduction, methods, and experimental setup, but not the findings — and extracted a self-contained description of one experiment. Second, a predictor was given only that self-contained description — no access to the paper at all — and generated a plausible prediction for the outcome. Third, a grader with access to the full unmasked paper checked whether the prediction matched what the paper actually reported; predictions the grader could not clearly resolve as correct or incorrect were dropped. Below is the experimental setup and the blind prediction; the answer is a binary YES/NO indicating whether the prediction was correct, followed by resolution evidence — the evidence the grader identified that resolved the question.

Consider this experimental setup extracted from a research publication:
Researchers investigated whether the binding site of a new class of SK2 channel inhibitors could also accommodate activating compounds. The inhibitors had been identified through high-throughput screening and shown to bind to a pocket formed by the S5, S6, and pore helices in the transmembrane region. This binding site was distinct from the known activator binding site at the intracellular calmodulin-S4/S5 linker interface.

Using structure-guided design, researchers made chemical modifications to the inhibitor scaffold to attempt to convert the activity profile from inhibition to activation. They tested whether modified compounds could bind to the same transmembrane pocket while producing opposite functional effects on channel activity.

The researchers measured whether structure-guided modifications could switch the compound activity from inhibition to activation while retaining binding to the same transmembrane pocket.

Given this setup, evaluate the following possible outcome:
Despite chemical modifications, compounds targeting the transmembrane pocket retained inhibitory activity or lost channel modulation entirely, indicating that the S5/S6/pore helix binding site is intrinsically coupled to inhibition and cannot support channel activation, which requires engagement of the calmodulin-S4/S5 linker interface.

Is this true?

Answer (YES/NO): NO